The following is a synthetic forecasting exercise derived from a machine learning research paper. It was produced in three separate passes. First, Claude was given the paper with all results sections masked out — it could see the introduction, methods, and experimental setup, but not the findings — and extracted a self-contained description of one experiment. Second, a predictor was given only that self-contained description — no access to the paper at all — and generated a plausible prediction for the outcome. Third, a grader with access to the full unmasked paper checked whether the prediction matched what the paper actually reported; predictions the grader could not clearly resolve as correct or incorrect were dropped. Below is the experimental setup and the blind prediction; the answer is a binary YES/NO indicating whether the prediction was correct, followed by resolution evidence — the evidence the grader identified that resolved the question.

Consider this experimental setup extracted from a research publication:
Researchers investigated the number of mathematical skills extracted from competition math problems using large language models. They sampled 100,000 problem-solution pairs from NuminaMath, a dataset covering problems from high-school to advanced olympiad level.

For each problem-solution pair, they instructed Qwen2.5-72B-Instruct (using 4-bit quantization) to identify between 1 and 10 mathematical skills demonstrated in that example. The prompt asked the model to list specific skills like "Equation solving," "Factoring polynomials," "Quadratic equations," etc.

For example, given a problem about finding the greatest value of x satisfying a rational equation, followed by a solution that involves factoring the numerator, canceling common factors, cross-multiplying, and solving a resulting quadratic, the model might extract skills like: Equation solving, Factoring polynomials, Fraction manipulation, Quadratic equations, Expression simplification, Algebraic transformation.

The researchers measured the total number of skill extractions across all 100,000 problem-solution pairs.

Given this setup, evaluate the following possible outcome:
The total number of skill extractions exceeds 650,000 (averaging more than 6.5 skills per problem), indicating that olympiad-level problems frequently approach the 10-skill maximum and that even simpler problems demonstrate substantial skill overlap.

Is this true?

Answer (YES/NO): YES